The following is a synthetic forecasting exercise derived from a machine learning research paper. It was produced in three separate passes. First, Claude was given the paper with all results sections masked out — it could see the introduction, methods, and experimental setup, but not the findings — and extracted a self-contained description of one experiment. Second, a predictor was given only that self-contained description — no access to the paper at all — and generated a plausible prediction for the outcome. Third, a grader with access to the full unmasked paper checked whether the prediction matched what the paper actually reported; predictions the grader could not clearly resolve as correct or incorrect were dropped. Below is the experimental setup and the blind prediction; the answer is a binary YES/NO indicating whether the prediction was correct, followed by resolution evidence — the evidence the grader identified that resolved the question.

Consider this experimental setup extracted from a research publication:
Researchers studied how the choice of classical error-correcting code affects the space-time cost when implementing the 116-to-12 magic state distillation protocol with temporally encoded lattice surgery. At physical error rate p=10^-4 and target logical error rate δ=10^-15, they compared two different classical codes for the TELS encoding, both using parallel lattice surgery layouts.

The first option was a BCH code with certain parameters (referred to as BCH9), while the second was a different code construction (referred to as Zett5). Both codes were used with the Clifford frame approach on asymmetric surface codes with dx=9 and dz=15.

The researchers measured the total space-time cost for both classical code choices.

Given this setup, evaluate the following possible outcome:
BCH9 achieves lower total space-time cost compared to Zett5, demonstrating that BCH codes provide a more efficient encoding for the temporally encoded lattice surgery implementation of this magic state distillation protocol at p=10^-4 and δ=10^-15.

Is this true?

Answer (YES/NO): NO